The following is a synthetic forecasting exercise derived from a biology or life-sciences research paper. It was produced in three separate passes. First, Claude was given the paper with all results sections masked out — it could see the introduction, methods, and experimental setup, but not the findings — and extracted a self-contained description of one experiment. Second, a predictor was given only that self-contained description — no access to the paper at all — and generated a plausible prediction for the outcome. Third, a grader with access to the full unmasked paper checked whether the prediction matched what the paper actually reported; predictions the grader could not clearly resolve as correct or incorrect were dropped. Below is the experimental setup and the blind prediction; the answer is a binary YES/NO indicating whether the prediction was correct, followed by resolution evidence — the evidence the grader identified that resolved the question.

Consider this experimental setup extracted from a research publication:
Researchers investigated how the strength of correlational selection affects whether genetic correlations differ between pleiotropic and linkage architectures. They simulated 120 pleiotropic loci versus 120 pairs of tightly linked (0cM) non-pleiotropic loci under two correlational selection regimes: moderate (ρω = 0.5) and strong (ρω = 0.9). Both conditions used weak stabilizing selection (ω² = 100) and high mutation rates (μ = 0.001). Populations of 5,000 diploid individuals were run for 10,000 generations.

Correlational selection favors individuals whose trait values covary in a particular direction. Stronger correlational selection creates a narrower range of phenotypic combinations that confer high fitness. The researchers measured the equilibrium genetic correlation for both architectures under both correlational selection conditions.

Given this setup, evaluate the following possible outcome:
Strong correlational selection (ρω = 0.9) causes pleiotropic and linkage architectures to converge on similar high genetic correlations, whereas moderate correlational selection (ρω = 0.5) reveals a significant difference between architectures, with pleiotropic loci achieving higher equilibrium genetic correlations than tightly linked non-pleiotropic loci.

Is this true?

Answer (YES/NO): NO